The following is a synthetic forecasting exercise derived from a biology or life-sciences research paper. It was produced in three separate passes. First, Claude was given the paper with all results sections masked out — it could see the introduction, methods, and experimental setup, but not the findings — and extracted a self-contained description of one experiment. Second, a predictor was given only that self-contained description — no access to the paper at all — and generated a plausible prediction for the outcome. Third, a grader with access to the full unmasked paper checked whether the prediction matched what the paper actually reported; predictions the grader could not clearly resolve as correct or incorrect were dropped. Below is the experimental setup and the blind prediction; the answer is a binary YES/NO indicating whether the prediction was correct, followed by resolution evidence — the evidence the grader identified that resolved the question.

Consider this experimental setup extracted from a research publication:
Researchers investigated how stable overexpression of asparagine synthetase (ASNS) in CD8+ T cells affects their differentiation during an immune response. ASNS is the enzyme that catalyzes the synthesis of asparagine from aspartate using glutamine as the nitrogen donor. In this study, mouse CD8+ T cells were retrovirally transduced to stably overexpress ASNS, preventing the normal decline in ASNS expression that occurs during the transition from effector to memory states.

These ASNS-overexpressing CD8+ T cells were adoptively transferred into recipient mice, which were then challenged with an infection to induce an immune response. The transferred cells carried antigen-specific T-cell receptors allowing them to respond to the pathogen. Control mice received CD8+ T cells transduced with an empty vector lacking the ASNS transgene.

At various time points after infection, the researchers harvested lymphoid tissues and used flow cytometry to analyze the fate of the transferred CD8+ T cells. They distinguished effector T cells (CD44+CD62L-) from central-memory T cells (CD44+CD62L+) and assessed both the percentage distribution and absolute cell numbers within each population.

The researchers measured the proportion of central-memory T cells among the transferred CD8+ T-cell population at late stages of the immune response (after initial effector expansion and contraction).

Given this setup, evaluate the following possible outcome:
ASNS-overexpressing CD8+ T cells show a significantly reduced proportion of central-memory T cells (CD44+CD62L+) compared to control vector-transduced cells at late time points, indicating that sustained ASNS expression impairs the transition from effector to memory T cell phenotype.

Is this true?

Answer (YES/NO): YES